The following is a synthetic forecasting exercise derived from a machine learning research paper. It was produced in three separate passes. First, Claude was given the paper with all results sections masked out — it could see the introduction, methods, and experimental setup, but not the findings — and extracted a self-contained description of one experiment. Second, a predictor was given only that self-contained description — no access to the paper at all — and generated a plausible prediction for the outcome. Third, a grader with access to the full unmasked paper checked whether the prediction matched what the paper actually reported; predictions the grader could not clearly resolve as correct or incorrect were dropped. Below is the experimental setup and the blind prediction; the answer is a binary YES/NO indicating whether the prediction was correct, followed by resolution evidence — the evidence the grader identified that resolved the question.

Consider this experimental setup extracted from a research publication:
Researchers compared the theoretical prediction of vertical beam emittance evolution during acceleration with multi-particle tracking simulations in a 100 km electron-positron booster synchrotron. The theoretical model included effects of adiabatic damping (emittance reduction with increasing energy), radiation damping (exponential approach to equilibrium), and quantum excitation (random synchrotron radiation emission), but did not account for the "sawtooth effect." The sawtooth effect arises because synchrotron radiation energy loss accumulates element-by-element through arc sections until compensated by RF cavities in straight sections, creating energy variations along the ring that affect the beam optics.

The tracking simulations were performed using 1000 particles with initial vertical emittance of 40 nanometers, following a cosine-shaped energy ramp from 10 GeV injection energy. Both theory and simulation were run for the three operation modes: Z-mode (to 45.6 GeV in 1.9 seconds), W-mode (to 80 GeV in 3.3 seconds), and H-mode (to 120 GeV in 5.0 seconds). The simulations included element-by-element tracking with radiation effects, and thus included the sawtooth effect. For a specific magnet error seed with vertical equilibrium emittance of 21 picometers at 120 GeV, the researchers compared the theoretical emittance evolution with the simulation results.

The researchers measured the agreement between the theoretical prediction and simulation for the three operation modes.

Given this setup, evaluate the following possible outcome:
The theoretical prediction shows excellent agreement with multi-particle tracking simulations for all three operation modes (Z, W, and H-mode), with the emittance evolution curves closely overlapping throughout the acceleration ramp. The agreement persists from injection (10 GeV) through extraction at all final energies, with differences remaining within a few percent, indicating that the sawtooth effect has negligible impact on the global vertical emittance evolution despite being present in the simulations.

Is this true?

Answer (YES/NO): NO